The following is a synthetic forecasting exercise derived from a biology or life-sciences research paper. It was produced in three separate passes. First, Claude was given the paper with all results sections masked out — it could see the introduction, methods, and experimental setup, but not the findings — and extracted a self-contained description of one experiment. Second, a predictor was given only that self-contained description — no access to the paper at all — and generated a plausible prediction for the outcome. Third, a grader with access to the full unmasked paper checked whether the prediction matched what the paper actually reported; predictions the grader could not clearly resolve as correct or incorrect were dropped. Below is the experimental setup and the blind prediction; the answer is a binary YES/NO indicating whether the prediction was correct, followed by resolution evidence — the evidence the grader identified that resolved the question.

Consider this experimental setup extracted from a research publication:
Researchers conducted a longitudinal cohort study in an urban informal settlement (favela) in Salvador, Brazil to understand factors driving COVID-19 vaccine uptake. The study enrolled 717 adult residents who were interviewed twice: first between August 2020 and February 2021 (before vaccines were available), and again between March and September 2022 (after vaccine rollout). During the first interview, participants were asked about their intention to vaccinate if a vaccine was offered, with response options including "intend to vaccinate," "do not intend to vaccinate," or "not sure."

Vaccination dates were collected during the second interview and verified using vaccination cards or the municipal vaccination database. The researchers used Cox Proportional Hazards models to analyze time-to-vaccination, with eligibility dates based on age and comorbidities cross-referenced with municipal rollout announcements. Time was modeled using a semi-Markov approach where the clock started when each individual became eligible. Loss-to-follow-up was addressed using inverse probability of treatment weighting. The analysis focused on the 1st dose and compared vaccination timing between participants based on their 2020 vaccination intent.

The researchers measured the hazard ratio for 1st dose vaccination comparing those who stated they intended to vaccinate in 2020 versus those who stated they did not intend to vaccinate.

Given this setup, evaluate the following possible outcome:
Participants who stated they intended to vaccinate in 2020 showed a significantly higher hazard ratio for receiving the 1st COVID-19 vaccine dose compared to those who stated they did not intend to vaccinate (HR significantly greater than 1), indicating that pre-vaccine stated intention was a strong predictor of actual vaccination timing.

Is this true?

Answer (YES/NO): YES